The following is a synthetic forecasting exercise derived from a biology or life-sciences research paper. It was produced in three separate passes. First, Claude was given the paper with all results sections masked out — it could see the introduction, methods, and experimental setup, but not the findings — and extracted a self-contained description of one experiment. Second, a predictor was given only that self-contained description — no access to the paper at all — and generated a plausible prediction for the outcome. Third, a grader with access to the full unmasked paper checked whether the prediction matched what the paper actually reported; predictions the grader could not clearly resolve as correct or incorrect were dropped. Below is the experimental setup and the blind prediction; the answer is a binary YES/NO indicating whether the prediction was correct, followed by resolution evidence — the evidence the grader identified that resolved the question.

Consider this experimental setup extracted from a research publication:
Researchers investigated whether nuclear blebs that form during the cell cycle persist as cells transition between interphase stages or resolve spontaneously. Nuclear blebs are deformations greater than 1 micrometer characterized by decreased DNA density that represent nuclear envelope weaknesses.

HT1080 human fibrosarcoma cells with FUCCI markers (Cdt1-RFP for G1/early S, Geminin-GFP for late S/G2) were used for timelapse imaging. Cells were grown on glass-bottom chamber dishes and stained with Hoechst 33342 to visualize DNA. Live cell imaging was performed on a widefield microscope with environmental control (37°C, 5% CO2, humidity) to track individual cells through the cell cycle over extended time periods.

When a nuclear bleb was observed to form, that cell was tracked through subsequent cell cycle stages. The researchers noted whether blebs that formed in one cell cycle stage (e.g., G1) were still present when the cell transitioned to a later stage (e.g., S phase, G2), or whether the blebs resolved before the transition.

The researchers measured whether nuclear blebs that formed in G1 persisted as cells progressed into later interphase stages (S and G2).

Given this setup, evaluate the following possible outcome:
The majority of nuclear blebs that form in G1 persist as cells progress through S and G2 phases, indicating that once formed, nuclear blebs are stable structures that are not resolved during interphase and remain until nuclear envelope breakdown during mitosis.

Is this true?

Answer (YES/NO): YES